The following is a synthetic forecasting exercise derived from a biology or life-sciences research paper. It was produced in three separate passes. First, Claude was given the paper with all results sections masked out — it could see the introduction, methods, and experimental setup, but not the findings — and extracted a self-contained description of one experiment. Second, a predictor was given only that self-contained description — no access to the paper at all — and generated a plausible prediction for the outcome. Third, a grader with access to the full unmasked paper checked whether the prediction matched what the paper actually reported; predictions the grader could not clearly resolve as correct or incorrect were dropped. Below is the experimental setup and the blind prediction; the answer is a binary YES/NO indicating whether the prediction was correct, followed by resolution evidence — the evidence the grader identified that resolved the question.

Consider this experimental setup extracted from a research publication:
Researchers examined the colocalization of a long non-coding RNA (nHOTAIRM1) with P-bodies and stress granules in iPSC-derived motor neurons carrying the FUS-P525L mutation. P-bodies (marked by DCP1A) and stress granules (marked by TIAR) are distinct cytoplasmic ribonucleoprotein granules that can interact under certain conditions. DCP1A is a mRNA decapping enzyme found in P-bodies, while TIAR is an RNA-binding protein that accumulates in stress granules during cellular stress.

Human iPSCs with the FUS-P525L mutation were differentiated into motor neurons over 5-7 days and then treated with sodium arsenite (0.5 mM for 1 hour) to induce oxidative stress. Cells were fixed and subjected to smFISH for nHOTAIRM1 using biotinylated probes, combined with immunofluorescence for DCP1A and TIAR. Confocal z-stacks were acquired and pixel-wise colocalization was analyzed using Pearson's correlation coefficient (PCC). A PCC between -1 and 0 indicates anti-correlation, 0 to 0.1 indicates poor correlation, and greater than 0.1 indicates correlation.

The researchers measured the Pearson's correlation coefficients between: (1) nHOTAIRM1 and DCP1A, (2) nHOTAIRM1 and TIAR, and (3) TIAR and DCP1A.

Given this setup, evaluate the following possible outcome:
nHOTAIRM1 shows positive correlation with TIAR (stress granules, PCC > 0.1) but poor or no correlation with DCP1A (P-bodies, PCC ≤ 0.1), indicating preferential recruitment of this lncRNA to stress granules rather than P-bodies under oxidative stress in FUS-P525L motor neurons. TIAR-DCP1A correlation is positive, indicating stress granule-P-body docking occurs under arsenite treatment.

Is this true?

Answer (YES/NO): NO